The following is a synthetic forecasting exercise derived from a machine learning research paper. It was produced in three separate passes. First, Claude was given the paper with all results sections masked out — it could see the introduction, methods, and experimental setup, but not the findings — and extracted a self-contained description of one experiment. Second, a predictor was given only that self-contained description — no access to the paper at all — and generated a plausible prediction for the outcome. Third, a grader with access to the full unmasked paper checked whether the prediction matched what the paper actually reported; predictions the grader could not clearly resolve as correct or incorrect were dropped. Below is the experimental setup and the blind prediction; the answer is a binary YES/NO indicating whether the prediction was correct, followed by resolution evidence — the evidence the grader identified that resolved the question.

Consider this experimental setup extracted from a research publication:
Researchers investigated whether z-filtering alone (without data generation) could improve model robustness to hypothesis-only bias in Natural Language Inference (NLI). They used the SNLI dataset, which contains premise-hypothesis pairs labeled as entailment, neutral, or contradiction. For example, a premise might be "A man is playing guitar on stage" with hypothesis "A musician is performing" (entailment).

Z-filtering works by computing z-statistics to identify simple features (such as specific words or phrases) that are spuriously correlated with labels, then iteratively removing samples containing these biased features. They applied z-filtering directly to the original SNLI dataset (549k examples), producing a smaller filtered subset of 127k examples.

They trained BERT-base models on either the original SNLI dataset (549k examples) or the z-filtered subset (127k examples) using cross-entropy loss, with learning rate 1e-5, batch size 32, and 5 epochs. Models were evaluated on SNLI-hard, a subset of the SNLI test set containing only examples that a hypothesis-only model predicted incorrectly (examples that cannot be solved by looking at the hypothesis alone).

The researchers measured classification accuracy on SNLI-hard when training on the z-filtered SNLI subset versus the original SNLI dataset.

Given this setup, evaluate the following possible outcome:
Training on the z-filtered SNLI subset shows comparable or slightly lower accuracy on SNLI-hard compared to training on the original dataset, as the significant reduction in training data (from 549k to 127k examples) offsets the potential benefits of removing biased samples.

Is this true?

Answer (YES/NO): NO